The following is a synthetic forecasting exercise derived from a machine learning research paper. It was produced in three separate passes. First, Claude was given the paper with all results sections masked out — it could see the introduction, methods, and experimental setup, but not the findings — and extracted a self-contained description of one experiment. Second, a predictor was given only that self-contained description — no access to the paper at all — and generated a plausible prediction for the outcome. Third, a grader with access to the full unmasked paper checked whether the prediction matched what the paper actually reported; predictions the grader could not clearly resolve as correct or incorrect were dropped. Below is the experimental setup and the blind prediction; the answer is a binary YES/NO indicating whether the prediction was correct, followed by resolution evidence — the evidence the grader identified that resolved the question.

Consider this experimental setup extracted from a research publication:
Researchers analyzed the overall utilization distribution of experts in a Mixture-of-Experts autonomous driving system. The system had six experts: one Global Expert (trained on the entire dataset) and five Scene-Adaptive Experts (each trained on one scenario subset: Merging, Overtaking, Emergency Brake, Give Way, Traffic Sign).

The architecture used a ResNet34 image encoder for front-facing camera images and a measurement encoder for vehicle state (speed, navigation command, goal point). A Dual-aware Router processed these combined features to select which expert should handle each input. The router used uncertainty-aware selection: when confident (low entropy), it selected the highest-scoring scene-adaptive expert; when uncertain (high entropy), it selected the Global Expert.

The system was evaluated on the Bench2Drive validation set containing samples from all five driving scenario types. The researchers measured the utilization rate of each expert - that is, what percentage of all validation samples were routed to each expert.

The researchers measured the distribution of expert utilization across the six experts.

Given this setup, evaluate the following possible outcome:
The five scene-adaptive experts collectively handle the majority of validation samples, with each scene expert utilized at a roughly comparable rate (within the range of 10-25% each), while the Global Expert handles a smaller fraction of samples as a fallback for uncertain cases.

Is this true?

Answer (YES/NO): NO